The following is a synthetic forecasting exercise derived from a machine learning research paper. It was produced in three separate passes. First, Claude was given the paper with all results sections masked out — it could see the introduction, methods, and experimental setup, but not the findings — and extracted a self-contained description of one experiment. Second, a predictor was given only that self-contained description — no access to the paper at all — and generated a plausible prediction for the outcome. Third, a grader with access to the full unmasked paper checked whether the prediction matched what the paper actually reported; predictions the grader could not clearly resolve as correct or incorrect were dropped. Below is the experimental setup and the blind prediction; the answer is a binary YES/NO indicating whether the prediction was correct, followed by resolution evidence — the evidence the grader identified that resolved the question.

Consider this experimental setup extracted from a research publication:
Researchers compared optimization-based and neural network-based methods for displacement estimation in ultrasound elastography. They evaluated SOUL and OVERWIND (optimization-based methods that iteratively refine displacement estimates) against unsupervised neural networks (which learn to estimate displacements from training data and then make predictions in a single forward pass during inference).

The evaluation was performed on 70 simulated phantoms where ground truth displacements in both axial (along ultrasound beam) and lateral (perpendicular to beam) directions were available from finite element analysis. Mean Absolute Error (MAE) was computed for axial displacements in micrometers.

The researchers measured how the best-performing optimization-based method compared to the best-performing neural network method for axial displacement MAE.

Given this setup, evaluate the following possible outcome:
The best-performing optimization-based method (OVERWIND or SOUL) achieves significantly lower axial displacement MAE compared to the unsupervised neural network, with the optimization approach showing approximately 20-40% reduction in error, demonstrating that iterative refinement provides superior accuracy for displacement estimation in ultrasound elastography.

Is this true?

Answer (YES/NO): NO